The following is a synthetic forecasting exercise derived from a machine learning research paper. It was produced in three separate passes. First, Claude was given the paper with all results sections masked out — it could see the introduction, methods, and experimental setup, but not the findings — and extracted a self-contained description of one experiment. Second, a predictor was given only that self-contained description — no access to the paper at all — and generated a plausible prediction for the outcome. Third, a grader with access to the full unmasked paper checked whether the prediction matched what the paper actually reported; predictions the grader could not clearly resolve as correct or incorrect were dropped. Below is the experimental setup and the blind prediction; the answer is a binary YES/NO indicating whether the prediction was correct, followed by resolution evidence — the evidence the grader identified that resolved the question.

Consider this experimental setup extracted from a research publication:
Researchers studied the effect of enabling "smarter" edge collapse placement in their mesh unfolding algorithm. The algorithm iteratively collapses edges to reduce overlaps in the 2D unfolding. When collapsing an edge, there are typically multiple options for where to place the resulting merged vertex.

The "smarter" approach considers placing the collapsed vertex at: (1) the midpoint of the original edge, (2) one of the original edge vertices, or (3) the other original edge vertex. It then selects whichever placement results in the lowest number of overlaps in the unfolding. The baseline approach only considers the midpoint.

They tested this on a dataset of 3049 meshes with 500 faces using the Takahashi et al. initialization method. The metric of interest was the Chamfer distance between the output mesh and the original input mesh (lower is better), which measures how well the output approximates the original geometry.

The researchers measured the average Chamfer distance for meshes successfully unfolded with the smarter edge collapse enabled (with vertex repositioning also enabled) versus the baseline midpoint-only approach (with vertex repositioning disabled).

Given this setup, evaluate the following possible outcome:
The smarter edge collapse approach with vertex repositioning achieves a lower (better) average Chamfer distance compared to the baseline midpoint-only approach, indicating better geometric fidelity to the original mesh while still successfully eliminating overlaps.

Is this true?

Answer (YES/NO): YES